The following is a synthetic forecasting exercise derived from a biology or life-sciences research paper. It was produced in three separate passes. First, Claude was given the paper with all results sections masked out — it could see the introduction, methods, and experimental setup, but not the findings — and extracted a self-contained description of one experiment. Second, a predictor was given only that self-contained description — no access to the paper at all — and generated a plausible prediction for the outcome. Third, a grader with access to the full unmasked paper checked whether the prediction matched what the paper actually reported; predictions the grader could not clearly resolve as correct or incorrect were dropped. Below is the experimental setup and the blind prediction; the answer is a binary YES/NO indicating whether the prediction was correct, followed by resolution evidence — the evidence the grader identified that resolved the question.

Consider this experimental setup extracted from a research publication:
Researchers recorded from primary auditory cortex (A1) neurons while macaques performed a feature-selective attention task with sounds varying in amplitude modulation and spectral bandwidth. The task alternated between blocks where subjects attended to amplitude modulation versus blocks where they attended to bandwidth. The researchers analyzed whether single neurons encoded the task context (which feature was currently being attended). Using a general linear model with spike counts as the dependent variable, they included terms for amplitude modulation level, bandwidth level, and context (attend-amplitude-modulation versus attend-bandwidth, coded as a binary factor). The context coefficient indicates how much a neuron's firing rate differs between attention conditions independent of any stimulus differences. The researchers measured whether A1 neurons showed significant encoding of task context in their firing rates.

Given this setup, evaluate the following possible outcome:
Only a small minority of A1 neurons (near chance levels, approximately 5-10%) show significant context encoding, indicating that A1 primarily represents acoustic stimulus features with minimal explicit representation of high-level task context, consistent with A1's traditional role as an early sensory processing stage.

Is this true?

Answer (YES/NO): NO